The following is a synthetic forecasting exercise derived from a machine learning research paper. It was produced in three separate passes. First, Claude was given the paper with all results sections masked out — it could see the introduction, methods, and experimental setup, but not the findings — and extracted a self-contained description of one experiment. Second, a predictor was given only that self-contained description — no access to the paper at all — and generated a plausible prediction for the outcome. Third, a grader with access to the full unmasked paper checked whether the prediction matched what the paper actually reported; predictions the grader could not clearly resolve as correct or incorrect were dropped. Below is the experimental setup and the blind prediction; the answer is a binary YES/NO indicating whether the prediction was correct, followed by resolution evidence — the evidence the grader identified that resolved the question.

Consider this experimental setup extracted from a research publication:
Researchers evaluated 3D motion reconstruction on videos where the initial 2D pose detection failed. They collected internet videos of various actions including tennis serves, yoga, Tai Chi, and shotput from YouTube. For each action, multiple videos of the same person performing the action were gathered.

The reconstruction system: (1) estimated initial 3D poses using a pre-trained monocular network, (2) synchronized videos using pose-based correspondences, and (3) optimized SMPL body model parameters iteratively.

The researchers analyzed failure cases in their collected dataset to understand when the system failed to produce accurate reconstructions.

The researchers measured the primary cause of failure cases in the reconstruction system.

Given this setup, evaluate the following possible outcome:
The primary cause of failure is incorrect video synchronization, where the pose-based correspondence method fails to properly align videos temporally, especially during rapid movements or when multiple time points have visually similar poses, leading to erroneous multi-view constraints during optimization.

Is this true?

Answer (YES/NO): NO